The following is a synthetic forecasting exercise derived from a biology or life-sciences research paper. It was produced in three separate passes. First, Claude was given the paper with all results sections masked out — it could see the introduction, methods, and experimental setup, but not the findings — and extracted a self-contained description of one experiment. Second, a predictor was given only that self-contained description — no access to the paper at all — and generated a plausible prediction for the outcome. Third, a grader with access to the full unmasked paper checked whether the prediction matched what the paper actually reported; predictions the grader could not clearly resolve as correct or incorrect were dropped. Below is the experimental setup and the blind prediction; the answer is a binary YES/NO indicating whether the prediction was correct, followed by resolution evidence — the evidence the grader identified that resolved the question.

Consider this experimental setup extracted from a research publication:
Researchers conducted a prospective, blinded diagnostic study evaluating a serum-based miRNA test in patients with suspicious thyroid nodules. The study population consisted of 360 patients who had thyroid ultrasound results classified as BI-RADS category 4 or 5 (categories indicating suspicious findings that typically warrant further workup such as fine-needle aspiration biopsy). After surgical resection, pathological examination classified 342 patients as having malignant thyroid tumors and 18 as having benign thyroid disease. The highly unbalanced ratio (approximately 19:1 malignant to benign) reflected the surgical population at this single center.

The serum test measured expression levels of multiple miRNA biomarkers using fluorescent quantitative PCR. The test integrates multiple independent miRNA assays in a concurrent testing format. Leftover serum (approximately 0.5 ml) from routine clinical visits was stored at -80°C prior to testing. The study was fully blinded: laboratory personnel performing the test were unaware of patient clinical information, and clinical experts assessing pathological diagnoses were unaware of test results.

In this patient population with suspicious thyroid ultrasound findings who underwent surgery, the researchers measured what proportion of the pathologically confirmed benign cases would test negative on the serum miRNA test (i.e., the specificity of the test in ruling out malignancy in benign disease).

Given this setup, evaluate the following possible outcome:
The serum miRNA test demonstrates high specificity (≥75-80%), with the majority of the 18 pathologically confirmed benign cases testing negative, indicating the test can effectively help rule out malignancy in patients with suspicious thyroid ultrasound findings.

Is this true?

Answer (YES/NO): NO